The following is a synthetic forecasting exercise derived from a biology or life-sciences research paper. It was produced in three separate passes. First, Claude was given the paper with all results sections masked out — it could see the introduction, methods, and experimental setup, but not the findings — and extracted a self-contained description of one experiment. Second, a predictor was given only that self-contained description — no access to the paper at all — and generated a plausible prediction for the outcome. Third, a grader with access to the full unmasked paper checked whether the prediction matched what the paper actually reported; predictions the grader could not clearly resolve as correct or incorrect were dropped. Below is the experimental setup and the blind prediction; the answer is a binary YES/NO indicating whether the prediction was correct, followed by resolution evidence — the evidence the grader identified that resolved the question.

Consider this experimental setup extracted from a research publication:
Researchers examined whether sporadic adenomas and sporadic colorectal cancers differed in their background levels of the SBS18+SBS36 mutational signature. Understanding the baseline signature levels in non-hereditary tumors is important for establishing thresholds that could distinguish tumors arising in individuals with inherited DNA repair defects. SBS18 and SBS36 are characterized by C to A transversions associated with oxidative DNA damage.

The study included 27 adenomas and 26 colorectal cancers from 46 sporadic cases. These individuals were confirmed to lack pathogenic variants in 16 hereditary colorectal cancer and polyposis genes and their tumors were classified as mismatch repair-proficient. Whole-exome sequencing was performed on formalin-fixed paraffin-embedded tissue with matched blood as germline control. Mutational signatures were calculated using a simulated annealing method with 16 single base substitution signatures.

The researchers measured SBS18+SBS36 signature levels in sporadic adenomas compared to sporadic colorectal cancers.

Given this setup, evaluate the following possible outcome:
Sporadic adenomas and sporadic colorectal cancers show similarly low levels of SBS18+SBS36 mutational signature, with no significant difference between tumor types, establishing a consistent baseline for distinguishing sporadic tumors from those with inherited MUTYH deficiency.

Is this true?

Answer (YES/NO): YES